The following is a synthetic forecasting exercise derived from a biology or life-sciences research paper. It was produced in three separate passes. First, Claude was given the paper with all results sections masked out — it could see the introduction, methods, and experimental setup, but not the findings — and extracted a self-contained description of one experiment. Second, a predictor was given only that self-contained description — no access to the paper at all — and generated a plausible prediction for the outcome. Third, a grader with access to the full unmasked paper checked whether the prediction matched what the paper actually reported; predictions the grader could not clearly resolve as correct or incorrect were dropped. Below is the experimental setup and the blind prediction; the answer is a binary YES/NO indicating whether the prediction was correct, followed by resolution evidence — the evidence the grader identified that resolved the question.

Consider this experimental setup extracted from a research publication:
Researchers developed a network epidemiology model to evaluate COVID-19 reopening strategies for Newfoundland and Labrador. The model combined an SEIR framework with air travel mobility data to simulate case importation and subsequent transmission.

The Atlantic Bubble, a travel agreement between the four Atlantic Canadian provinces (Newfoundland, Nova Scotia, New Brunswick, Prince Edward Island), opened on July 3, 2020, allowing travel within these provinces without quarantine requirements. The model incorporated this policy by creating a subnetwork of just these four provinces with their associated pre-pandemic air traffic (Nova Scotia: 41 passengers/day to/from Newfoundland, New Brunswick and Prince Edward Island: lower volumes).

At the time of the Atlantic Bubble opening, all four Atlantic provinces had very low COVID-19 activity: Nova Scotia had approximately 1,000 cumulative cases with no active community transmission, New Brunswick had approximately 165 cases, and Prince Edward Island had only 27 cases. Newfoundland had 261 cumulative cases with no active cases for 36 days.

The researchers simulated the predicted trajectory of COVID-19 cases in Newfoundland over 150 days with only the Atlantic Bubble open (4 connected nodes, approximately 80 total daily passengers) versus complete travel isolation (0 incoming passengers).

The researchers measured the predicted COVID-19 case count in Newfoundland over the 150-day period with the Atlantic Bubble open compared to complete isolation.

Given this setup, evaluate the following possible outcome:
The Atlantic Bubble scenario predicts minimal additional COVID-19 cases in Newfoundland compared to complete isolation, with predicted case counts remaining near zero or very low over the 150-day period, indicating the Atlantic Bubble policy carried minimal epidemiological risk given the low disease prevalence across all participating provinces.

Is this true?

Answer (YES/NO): NO